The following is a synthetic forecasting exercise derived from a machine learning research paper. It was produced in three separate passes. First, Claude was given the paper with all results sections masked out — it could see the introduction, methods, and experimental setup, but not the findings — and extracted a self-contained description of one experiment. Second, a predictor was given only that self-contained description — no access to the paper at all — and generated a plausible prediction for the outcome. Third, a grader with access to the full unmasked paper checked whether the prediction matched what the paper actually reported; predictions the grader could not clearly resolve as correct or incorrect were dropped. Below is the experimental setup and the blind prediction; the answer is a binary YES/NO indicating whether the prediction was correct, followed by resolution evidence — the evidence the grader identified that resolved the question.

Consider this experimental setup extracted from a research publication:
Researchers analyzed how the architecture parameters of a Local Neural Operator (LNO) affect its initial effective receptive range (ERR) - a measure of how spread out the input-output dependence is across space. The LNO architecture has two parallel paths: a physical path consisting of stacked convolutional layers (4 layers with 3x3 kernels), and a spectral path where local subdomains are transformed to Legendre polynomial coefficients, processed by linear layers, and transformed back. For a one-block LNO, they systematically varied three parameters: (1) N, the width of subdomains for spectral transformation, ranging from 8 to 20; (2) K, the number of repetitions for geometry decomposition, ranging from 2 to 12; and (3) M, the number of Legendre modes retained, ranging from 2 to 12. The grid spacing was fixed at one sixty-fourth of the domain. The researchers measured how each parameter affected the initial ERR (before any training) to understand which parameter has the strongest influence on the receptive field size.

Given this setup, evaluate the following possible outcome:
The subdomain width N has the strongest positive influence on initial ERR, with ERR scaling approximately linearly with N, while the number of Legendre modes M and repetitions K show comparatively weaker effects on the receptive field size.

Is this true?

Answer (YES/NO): YES